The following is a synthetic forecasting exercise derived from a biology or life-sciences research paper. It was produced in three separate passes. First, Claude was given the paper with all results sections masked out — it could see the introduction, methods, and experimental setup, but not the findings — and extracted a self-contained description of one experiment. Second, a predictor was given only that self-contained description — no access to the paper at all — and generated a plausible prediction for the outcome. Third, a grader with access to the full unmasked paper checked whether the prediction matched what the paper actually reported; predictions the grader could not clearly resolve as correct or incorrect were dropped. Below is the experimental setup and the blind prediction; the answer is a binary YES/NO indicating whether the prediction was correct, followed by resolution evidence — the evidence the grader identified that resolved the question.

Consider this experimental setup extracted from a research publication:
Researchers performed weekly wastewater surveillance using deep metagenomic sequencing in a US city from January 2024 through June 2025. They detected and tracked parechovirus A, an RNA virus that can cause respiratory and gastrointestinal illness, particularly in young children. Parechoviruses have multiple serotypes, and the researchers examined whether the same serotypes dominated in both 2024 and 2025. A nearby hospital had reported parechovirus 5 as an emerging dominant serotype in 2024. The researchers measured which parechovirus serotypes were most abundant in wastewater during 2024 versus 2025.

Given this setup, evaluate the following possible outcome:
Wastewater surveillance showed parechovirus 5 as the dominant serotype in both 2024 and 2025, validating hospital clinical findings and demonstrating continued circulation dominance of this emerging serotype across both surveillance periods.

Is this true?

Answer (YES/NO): NO